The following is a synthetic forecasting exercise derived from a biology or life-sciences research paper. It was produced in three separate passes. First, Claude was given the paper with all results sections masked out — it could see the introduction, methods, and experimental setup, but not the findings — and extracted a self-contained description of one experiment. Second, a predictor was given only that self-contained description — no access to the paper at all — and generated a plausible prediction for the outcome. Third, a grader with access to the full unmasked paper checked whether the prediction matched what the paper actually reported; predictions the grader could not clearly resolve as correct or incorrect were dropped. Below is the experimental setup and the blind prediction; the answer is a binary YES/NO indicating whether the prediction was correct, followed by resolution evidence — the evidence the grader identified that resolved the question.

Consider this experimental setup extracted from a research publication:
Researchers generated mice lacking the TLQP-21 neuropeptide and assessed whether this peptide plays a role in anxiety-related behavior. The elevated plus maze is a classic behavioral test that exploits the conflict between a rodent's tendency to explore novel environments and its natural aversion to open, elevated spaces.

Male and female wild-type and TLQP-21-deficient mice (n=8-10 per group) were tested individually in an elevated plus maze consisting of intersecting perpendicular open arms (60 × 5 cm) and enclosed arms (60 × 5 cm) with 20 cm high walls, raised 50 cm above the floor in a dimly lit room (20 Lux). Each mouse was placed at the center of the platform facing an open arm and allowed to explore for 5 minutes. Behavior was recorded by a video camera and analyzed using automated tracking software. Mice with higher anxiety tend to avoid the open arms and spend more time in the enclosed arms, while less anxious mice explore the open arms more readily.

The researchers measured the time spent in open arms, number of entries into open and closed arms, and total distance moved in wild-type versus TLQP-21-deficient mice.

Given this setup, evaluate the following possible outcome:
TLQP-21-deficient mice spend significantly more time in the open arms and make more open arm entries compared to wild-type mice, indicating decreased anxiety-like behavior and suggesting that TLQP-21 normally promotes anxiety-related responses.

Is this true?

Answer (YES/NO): NO